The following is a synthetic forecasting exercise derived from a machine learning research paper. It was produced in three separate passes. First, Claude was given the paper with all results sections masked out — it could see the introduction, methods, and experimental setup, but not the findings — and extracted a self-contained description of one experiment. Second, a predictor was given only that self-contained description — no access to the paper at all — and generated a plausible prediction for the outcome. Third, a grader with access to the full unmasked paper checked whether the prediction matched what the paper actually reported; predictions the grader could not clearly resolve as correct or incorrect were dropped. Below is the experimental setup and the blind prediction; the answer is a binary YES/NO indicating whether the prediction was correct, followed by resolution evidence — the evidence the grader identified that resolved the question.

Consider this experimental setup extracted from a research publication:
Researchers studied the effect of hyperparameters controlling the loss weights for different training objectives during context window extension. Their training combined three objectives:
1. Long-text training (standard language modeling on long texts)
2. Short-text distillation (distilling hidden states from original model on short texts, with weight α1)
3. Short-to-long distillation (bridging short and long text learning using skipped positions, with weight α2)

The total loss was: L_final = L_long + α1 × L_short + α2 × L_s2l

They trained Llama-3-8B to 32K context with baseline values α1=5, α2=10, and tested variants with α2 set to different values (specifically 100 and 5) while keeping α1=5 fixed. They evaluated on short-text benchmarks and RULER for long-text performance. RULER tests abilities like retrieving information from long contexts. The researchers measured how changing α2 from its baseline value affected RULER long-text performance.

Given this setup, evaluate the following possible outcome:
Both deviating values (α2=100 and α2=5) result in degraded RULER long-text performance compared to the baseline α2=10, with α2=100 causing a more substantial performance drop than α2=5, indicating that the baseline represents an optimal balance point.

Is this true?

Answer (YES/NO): YES